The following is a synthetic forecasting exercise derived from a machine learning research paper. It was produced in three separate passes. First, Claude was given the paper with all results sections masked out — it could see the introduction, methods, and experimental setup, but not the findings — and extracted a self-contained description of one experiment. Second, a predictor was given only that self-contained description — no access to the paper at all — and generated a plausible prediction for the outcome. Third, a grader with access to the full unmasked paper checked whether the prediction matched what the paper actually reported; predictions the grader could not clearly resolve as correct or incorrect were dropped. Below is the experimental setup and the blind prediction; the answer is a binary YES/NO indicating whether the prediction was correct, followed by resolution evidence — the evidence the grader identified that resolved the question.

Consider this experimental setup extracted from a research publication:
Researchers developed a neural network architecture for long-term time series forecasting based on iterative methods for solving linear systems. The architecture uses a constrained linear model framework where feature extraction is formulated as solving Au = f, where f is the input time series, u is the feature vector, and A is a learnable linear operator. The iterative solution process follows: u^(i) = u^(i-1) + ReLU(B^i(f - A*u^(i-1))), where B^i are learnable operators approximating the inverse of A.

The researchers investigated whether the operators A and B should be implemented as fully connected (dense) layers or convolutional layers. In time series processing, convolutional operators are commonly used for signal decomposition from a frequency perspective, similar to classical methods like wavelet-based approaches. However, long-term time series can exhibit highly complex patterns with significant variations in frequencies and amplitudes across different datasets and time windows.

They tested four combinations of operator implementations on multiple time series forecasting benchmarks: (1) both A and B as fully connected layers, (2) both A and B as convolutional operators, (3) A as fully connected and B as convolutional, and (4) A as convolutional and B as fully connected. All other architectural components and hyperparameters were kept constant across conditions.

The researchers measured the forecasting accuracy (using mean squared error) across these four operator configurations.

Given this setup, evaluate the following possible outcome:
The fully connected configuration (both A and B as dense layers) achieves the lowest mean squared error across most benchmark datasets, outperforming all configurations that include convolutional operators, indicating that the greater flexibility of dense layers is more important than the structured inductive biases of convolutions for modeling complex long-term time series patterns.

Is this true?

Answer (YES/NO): YES